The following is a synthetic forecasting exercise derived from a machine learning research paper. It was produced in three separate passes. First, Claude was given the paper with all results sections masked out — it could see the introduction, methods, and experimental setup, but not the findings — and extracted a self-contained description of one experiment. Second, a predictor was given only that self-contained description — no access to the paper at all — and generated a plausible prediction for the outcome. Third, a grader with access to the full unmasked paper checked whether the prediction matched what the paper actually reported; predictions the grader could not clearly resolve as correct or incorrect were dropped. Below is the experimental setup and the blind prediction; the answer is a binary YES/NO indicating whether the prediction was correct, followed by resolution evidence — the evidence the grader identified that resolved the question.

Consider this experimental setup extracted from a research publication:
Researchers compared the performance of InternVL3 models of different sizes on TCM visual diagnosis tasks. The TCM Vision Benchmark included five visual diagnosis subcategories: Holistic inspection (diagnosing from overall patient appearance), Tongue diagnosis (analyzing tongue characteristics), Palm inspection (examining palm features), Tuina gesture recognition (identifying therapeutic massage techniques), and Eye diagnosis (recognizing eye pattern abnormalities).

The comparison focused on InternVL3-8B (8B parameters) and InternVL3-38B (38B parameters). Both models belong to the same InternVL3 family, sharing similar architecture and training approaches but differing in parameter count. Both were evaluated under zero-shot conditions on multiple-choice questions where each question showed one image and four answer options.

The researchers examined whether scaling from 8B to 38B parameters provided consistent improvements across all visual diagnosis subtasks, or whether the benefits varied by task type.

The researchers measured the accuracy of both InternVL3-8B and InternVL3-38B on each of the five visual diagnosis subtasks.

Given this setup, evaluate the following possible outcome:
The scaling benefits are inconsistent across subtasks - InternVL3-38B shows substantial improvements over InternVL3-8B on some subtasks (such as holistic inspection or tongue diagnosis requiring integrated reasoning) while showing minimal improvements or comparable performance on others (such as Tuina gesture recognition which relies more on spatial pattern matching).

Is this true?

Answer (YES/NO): NO